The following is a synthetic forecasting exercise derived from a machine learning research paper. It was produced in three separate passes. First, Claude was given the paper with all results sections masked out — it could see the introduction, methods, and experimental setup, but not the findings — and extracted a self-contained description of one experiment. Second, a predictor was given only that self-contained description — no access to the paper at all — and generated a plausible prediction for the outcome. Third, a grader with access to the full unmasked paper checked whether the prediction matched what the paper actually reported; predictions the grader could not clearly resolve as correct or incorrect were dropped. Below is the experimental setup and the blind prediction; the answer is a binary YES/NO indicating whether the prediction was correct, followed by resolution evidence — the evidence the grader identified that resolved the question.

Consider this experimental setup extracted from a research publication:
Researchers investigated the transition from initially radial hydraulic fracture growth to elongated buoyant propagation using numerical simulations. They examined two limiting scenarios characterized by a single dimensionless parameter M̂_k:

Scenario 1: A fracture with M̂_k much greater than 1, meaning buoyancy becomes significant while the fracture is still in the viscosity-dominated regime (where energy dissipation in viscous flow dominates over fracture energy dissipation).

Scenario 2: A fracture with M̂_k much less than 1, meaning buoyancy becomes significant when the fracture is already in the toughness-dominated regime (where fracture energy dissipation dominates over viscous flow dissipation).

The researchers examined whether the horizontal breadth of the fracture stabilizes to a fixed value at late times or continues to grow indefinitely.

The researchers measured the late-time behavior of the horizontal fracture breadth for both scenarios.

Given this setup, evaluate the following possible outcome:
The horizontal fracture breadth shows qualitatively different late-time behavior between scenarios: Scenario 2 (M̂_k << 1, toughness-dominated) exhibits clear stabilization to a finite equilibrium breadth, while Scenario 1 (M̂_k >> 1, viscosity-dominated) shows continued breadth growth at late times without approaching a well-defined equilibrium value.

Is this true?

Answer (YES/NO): NO